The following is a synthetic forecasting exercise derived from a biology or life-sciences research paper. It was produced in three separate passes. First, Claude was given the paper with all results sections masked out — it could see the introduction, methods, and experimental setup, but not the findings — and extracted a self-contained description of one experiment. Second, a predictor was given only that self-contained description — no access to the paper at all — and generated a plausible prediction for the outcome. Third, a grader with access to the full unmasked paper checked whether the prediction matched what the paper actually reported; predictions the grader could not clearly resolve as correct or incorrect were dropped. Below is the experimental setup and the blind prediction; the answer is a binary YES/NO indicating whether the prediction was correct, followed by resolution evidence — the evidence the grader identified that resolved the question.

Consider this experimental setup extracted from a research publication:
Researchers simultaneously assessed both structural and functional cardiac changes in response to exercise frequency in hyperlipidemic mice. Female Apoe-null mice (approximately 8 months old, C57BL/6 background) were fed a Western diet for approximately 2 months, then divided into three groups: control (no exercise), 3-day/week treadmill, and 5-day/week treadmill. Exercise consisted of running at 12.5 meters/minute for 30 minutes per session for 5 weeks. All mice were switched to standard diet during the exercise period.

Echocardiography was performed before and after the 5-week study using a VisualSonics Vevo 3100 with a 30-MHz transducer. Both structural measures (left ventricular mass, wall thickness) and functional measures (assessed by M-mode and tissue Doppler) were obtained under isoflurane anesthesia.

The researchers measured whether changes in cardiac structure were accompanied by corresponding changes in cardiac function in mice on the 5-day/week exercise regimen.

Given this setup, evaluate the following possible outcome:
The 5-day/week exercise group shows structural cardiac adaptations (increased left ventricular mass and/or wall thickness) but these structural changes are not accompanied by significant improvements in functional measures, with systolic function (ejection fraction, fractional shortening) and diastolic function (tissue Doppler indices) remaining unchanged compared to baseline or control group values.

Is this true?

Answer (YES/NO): NO